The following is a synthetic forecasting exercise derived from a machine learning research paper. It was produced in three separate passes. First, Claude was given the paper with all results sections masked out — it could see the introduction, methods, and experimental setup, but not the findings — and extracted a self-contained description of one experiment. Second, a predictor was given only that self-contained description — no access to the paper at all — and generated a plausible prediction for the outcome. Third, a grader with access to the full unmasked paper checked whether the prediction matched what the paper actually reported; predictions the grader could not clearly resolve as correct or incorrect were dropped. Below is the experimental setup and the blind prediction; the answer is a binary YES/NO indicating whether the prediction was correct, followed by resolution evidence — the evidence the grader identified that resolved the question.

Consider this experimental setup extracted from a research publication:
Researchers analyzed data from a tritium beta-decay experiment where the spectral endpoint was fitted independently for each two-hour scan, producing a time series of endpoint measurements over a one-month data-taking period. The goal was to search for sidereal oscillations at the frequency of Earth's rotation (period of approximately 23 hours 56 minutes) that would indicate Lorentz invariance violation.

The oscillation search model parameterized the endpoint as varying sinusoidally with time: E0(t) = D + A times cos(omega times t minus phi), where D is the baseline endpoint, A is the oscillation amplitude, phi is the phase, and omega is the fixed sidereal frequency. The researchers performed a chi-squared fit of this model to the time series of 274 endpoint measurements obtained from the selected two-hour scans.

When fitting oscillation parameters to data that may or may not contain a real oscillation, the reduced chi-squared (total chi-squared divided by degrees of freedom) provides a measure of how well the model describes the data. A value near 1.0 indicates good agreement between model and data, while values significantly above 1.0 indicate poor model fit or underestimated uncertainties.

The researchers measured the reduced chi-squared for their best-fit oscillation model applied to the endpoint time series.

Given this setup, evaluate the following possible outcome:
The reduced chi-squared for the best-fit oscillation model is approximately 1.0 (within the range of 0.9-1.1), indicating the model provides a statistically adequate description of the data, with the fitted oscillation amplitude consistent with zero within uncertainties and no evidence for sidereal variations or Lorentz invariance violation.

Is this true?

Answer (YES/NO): YES